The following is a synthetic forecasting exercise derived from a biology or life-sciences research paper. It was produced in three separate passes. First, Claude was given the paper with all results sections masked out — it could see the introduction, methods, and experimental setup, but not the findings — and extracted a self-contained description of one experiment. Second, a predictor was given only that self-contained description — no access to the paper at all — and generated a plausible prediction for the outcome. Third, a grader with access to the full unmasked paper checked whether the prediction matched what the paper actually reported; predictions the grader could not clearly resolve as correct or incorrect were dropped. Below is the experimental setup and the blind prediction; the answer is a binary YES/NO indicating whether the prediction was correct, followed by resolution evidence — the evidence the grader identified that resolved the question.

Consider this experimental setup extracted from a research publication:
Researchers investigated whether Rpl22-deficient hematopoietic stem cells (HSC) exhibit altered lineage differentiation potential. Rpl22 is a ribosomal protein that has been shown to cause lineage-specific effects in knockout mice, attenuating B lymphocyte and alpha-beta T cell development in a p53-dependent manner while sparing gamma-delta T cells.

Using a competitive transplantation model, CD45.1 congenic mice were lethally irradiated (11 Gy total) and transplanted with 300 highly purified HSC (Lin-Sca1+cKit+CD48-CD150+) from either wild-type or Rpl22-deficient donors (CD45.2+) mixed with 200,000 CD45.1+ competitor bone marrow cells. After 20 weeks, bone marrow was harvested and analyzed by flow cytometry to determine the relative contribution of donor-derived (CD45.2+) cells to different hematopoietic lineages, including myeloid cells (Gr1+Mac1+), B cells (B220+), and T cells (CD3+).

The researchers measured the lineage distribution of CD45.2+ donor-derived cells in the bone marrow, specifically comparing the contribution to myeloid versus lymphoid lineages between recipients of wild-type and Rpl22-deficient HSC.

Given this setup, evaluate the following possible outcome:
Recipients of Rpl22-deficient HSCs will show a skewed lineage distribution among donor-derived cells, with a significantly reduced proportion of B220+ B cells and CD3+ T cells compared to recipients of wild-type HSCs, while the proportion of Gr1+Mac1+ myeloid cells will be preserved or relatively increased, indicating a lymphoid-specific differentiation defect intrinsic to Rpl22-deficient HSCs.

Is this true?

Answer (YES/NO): YES